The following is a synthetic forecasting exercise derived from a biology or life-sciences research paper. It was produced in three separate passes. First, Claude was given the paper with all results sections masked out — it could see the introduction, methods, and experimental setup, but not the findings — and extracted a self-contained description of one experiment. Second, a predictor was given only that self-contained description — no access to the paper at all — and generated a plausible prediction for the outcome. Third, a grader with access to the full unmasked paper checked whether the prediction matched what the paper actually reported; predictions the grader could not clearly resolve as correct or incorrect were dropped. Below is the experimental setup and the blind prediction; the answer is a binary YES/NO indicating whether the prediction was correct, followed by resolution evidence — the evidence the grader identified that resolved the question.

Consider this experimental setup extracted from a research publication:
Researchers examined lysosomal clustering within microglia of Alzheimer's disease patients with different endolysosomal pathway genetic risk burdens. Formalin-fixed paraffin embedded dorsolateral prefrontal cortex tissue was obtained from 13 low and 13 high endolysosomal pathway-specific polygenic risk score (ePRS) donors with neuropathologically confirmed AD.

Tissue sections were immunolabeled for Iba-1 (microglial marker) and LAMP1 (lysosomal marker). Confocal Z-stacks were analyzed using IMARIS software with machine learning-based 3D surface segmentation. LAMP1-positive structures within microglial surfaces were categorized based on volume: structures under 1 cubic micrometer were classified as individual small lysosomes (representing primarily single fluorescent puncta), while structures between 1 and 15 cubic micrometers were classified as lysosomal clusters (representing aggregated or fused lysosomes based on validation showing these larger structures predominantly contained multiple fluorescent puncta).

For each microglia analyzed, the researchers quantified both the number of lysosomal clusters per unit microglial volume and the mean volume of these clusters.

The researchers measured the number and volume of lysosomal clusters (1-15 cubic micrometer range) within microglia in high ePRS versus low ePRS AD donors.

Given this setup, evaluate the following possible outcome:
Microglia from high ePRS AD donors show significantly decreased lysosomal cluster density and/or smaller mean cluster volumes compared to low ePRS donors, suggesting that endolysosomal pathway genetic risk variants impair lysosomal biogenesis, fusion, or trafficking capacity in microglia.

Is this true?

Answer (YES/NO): NO